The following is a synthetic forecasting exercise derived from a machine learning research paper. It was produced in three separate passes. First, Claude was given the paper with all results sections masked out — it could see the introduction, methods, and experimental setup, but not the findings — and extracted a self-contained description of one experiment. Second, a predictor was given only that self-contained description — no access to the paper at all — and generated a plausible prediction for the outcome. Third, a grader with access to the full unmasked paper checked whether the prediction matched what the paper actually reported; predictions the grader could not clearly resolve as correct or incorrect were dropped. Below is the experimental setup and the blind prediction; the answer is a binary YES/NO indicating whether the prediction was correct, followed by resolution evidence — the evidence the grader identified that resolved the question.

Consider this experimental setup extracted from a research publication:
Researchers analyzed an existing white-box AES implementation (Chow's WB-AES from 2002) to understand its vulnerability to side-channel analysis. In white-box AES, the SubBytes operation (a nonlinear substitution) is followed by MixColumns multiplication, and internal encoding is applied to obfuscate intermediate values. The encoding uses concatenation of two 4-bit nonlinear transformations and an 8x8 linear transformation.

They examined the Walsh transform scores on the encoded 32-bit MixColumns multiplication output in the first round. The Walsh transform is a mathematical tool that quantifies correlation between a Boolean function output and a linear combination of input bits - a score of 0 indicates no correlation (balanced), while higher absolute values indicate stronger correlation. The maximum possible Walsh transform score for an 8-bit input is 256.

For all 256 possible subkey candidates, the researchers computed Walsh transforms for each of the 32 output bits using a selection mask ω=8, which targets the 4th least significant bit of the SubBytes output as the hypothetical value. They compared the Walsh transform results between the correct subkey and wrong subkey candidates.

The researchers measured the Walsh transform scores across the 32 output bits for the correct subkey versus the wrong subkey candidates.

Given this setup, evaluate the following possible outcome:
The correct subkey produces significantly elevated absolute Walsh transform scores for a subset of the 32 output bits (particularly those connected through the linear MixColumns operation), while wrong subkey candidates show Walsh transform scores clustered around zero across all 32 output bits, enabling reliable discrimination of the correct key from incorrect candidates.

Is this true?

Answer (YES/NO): YES